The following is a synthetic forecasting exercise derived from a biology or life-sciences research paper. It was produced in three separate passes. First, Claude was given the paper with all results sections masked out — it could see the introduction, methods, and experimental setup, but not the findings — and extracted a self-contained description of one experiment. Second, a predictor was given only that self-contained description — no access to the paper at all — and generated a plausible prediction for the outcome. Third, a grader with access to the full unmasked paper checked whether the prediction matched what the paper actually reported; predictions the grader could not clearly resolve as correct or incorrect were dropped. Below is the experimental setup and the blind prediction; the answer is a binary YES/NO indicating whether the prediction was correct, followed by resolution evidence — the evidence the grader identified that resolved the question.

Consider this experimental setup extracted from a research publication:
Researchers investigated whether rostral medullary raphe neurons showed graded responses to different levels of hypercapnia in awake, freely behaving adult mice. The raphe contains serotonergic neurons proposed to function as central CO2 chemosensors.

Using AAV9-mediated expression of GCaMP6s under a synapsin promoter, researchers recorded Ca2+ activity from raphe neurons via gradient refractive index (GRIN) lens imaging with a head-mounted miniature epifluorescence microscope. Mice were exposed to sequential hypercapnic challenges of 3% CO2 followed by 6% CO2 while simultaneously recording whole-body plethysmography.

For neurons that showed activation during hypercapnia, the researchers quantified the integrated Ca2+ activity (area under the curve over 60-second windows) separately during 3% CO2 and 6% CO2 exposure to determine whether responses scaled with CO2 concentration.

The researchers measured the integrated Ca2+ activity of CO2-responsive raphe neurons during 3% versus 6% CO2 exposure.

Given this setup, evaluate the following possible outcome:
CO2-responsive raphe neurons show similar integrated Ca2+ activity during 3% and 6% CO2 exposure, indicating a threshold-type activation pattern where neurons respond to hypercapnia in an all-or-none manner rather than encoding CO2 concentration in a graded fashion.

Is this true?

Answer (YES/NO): NO